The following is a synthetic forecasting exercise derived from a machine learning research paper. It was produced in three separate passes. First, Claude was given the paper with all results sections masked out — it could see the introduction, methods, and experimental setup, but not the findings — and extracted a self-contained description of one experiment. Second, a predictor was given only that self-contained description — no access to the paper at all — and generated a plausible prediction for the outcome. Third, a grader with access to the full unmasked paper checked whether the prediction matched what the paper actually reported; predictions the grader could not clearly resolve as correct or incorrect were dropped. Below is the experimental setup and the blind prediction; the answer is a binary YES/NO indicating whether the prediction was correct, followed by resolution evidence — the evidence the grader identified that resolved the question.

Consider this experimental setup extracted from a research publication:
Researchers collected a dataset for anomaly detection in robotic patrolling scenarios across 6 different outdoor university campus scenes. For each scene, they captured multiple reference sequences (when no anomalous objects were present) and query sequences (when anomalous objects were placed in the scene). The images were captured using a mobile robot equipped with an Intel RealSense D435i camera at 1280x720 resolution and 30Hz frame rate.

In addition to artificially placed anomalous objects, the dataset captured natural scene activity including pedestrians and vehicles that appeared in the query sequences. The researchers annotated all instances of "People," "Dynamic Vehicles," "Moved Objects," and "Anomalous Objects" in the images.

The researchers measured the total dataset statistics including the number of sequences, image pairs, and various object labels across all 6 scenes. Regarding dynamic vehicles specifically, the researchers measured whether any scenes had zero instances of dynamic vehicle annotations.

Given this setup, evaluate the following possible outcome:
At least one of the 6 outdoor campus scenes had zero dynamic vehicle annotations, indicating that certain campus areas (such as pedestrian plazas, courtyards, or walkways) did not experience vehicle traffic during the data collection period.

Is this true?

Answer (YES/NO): YES